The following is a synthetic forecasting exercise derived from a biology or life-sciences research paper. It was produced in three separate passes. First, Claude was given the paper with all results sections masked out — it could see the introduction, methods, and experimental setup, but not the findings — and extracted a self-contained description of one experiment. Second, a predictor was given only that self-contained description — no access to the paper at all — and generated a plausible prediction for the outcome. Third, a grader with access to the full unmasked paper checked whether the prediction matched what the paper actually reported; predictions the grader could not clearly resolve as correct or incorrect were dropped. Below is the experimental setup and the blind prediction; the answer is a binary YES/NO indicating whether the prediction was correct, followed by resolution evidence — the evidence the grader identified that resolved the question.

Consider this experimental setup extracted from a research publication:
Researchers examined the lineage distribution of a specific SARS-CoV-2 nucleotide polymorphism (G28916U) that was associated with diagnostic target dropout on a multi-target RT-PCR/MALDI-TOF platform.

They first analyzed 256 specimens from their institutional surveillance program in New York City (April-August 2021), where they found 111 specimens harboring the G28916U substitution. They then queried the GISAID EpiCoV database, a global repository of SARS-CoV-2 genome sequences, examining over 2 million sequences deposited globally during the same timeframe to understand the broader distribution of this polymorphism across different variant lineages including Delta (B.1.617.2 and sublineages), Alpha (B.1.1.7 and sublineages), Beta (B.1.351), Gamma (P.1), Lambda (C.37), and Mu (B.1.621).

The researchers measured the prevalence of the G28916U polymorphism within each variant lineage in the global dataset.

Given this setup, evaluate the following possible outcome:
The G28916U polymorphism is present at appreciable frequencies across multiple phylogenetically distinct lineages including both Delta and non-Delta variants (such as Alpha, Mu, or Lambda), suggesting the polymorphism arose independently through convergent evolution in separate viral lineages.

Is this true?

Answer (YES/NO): NO